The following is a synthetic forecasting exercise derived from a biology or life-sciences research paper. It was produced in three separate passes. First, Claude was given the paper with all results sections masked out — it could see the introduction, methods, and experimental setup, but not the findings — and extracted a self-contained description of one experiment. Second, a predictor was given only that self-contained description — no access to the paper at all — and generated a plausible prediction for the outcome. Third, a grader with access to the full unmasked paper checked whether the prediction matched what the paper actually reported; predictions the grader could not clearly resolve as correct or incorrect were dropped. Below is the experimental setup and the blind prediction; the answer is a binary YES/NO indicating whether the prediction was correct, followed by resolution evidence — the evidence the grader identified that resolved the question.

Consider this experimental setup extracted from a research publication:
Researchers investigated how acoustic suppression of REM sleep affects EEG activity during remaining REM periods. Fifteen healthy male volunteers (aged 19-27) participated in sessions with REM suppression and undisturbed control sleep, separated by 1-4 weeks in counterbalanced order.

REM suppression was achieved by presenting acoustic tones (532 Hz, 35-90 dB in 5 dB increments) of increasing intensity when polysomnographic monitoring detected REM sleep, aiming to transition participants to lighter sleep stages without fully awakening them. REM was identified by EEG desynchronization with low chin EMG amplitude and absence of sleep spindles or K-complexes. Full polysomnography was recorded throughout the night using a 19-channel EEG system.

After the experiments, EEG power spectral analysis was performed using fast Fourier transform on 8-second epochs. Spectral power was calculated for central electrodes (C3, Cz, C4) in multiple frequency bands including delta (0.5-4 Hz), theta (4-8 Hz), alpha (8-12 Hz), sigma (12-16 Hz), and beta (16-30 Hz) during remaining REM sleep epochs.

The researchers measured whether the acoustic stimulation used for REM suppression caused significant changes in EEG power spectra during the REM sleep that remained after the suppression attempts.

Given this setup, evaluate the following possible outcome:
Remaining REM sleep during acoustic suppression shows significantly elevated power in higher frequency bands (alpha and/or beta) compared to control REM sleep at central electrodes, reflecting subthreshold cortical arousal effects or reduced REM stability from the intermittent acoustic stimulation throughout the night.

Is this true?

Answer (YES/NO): NO